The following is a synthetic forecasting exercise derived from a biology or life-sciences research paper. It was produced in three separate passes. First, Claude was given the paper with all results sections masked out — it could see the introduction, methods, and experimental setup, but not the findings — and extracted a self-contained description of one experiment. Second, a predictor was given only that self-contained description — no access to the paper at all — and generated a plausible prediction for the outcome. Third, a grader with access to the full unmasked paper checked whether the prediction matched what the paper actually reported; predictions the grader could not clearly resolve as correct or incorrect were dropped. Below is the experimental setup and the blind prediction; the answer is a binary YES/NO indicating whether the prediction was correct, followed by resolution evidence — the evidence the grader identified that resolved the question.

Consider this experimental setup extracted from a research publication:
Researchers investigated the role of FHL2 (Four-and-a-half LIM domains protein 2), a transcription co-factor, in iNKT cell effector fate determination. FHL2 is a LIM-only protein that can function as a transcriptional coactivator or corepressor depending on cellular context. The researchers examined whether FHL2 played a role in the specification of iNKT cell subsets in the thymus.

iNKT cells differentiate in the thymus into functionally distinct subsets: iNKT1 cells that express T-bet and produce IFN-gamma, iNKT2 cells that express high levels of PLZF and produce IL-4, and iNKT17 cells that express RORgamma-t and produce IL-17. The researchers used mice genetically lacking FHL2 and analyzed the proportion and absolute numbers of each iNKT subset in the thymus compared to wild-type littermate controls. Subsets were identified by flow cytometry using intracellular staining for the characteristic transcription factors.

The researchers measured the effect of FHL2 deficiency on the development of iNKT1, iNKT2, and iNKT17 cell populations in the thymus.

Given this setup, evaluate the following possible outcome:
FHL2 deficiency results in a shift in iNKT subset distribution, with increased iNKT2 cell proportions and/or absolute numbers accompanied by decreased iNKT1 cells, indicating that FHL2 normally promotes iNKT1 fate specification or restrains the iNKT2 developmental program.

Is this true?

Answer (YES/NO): YES